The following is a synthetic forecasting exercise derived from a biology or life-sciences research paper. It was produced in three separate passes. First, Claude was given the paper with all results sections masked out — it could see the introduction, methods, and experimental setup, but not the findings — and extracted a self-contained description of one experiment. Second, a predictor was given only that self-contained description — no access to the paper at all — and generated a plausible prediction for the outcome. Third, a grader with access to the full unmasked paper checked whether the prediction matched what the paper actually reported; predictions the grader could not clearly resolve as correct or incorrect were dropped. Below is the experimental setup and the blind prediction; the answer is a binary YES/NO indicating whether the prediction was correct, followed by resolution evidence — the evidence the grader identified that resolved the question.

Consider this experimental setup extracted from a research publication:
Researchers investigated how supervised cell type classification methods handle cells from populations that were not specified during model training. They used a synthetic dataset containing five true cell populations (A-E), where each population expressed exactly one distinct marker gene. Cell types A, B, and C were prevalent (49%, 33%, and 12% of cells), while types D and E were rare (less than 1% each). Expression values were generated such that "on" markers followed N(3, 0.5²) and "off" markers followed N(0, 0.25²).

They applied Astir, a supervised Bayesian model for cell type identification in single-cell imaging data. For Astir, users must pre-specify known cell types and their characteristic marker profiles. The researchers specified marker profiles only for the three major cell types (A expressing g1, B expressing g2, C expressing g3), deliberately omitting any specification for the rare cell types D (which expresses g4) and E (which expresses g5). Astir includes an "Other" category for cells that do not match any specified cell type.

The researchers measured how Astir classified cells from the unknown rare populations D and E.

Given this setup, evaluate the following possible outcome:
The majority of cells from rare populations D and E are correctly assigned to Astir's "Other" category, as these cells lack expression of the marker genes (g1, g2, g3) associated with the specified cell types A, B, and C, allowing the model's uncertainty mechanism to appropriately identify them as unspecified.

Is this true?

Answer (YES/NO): YES